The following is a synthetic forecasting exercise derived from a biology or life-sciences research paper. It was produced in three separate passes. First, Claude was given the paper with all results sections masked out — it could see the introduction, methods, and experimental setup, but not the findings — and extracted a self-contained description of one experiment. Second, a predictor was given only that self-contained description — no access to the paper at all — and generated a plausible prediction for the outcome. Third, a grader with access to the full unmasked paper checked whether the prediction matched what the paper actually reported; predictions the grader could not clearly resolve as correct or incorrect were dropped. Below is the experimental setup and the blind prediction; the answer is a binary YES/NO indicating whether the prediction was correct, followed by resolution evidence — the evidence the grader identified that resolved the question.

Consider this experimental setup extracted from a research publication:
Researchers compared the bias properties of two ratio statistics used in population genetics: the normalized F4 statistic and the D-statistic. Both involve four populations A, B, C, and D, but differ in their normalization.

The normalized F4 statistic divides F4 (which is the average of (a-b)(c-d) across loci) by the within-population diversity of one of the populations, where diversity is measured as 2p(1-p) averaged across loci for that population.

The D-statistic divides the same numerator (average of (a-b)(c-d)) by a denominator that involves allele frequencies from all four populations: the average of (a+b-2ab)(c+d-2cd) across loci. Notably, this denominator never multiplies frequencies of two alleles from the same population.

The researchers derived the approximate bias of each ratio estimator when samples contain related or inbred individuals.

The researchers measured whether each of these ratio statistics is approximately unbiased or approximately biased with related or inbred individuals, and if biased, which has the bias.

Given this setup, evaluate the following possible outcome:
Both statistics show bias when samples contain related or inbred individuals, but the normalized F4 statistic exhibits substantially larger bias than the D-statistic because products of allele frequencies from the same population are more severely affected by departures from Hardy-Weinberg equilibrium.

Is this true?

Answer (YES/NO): NO